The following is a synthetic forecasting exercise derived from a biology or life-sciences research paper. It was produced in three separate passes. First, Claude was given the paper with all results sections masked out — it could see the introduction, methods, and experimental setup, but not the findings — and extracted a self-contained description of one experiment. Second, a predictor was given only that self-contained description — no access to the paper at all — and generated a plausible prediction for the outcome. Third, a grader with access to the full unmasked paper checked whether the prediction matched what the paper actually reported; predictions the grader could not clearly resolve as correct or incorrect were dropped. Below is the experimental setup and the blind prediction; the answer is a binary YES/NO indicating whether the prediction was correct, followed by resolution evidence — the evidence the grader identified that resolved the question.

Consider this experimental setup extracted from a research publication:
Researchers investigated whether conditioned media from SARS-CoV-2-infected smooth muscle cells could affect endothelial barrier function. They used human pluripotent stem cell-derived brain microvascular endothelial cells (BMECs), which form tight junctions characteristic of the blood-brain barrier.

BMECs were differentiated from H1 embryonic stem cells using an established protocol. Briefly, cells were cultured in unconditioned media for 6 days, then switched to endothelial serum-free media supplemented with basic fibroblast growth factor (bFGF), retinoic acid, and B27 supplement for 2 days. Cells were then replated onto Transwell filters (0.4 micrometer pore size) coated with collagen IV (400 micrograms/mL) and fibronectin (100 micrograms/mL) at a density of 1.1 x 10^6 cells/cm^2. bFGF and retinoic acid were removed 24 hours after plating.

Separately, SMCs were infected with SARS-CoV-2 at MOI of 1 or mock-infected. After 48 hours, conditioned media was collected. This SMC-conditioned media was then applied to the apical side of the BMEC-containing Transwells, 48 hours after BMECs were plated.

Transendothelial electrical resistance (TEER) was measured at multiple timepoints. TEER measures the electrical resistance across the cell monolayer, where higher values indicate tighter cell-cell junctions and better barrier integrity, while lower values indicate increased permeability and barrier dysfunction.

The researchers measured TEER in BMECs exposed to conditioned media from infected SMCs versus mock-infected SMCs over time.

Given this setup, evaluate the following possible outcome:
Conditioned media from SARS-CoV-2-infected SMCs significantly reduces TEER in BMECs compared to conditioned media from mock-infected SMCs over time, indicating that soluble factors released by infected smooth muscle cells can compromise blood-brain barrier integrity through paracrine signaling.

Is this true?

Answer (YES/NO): YES